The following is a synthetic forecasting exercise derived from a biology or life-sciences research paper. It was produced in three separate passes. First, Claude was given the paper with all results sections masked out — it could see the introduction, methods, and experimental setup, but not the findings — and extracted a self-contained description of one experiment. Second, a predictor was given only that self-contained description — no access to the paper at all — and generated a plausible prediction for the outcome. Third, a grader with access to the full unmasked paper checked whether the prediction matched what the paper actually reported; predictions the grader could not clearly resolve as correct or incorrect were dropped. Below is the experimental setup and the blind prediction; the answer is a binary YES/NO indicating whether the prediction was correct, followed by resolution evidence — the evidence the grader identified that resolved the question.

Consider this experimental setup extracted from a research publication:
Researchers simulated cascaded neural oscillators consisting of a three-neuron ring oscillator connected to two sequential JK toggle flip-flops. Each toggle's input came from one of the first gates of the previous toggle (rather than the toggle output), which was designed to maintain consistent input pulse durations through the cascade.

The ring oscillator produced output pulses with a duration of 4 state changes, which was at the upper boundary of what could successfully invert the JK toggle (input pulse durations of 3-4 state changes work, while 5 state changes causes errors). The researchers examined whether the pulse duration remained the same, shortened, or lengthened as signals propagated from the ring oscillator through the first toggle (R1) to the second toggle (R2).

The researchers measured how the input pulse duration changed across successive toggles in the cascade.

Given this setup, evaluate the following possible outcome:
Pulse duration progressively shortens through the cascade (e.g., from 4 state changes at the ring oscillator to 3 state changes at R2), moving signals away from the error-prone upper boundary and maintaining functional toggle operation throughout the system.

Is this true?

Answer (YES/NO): YES